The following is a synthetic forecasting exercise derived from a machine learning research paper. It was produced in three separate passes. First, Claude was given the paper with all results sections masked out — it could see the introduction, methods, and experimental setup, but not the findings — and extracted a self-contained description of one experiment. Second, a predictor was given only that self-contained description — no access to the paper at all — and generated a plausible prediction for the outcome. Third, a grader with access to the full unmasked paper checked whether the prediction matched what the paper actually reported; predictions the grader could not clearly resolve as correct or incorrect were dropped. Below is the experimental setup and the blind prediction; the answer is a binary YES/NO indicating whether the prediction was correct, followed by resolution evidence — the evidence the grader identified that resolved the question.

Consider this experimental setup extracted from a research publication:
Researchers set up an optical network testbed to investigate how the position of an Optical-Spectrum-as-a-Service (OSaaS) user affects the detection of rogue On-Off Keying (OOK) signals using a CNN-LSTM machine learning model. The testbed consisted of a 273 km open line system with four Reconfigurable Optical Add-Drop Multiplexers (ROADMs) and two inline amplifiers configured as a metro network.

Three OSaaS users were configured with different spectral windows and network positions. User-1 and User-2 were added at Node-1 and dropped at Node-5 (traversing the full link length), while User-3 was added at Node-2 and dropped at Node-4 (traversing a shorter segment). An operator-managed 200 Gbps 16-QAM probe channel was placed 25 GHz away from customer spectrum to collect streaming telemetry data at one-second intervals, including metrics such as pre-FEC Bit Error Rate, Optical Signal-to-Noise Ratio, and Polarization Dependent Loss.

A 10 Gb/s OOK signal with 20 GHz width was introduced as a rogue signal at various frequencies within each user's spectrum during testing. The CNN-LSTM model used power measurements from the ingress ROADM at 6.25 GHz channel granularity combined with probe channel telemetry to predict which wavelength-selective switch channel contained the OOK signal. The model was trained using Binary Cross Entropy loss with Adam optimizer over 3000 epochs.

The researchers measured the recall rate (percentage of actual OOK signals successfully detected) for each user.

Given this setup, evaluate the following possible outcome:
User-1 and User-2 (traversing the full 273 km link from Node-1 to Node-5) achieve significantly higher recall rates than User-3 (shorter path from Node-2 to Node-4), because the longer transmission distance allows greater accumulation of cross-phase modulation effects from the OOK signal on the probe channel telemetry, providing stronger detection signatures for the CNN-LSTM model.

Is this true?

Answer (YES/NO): NO